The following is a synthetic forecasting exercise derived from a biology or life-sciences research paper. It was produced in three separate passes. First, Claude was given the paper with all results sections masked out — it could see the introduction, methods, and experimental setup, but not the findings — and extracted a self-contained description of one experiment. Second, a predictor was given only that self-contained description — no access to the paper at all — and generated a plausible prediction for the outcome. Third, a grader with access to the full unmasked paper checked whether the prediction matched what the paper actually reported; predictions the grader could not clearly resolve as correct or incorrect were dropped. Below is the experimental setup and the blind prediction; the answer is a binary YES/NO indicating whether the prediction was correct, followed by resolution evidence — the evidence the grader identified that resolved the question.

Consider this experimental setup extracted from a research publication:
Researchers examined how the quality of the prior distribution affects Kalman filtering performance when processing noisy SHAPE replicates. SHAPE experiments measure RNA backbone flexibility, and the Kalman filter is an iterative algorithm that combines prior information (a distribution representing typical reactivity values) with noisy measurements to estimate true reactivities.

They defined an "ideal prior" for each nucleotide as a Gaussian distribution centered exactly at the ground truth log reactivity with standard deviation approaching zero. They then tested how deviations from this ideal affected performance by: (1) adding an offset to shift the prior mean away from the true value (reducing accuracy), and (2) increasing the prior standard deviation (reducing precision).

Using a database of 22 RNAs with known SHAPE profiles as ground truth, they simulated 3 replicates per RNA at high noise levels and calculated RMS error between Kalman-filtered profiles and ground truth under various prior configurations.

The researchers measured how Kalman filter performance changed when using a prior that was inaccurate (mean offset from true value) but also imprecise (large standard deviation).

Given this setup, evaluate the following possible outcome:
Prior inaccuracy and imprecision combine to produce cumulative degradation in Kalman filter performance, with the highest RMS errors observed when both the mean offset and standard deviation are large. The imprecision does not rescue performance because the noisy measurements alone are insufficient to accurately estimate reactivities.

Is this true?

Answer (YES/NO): NO